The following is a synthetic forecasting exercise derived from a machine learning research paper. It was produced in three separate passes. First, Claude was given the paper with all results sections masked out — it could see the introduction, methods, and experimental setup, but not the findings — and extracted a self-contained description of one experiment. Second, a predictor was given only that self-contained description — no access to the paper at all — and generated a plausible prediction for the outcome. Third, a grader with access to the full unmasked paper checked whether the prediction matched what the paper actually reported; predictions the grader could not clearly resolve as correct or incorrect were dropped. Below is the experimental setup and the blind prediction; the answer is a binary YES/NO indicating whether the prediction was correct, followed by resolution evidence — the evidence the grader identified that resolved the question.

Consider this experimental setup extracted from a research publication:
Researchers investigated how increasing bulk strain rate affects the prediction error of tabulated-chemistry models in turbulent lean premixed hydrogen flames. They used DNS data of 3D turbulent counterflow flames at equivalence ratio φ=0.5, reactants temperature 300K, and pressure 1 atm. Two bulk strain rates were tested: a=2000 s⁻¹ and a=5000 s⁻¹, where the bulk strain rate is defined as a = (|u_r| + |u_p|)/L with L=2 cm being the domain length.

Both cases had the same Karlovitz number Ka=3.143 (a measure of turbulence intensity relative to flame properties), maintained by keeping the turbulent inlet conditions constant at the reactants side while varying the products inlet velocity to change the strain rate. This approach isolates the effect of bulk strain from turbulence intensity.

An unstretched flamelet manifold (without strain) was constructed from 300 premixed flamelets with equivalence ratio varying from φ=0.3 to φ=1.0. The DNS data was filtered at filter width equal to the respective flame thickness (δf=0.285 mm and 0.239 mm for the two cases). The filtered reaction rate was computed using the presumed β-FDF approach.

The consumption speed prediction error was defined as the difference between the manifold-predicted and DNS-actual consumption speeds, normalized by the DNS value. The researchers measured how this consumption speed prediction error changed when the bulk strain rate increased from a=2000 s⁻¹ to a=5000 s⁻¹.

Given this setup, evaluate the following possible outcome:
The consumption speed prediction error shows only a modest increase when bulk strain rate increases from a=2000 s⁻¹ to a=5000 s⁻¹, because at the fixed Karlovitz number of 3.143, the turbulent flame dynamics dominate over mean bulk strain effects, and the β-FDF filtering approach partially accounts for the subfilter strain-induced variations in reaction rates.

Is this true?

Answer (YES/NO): NO